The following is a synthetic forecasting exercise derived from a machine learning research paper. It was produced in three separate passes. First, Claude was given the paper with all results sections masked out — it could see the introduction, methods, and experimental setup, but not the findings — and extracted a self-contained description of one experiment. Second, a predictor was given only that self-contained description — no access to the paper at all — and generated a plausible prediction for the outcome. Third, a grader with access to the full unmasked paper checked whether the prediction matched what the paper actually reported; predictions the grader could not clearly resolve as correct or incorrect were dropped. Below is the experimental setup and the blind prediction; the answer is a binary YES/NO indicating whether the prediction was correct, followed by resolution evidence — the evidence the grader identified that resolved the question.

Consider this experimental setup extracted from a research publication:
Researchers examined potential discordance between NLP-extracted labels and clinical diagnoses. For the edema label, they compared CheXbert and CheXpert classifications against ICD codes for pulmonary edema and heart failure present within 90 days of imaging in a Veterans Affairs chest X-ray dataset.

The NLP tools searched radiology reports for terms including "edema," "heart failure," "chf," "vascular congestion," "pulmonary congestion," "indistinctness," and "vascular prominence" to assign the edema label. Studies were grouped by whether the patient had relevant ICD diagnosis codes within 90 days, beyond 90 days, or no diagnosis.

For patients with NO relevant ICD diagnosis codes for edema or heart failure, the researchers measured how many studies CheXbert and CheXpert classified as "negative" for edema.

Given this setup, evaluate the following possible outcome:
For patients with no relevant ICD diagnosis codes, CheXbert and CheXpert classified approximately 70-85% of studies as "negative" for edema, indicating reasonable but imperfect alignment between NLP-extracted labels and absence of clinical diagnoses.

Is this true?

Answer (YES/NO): NO